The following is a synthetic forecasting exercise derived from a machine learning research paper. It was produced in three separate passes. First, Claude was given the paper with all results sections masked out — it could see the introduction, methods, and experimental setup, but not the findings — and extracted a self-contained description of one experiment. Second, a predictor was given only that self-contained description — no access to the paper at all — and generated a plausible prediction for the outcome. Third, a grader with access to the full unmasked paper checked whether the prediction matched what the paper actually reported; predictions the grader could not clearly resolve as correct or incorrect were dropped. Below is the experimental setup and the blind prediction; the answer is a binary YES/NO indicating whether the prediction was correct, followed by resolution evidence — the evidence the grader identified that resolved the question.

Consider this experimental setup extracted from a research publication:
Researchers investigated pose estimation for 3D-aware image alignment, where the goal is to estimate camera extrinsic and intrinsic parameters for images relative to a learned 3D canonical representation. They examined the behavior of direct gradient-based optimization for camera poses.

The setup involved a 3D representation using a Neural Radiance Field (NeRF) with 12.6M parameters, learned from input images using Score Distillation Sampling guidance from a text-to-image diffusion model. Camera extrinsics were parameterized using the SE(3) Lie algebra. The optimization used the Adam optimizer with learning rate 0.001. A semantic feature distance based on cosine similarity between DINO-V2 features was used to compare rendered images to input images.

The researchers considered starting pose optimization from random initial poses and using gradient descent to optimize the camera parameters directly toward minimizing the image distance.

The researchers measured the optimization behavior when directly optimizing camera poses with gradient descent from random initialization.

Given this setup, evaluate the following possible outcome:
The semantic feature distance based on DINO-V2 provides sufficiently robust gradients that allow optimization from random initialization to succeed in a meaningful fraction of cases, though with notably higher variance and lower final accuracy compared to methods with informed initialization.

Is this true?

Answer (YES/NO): NO